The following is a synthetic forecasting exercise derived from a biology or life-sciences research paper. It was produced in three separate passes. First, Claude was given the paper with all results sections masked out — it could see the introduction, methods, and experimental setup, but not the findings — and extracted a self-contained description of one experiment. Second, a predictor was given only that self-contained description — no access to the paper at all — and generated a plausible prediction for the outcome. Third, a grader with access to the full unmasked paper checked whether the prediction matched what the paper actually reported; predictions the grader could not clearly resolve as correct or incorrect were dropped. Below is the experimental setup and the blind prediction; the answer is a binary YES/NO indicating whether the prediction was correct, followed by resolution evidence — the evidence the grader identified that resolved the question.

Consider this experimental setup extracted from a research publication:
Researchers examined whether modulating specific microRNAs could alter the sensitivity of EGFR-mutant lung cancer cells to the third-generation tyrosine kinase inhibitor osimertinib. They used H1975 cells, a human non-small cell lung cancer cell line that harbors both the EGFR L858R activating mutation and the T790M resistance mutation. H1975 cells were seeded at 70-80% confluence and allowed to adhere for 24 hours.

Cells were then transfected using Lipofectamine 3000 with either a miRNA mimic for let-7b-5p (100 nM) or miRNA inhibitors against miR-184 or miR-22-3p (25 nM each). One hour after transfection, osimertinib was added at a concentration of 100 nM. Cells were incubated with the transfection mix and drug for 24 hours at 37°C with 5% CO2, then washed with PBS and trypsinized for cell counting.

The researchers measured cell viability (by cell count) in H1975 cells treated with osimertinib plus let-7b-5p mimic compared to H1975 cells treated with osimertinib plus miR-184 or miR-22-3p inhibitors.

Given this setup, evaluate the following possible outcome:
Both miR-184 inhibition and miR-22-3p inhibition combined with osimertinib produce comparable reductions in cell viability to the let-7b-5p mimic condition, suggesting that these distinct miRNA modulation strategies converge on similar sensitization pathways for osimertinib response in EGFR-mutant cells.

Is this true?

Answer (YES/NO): NO